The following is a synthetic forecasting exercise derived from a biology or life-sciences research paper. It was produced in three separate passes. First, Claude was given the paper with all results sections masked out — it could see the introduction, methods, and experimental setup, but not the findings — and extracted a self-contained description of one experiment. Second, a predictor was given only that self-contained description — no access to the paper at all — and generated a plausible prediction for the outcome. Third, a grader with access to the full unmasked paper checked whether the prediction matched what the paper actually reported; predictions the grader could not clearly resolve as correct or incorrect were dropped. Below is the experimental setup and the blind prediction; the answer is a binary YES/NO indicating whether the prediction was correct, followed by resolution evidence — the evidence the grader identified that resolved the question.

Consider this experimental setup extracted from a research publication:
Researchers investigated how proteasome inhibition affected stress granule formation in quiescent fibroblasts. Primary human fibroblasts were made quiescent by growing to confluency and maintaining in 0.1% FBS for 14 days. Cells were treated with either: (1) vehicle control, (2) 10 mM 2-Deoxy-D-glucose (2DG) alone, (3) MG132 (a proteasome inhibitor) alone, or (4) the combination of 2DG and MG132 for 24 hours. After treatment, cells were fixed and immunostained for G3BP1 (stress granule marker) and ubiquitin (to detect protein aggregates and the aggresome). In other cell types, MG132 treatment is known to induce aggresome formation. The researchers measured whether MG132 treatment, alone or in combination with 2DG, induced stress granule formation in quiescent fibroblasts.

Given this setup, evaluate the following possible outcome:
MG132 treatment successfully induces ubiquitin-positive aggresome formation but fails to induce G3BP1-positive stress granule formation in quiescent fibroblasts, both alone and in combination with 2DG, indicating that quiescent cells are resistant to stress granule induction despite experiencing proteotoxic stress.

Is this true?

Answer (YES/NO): NO